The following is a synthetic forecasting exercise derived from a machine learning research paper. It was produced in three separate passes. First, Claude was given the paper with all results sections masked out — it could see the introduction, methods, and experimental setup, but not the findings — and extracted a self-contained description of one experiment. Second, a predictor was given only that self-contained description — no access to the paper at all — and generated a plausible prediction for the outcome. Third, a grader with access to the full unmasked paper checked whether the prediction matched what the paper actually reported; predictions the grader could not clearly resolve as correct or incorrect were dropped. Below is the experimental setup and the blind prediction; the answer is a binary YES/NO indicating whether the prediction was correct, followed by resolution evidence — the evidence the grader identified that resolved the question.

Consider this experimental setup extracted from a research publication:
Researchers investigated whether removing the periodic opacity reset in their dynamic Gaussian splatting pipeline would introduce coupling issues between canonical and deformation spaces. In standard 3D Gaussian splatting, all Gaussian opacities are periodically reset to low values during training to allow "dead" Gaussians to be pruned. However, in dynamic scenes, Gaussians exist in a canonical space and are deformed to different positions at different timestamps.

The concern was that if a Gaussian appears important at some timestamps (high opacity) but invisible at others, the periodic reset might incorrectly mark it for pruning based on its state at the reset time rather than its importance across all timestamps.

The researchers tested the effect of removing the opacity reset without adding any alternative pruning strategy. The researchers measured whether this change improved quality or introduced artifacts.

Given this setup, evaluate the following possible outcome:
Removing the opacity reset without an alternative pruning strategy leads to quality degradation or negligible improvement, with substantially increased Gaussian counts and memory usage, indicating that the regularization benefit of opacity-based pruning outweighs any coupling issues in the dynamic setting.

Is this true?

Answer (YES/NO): NO